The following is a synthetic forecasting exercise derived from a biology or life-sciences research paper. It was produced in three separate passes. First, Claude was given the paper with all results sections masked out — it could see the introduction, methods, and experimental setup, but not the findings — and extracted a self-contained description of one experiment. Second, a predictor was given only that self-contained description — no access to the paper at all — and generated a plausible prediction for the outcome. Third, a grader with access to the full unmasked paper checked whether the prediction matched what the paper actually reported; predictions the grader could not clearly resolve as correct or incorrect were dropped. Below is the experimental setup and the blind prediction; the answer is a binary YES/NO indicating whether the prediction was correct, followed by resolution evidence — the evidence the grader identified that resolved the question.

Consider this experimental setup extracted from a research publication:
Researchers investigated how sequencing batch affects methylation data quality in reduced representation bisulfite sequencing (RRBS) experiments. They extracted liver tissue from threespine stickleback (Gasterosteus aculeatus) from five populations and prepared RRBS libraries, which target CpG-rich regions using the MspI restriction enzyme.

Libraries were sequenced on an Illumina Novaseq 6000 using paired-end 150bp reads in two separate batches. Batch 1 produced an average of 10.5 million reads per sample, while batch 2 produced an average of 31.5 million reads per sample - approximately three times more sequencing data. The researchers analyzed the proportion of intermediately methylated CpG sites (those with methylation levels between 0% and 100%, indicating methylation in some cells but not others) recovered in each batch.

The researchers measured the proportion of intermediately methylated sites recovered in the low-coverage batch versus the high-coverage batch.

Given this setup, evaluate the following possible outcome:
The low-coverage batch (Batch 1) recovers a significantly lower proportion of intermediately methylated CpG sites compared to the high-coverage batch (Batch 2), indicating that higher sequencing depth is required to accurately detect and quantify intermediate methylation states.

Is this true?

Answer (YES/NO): YES